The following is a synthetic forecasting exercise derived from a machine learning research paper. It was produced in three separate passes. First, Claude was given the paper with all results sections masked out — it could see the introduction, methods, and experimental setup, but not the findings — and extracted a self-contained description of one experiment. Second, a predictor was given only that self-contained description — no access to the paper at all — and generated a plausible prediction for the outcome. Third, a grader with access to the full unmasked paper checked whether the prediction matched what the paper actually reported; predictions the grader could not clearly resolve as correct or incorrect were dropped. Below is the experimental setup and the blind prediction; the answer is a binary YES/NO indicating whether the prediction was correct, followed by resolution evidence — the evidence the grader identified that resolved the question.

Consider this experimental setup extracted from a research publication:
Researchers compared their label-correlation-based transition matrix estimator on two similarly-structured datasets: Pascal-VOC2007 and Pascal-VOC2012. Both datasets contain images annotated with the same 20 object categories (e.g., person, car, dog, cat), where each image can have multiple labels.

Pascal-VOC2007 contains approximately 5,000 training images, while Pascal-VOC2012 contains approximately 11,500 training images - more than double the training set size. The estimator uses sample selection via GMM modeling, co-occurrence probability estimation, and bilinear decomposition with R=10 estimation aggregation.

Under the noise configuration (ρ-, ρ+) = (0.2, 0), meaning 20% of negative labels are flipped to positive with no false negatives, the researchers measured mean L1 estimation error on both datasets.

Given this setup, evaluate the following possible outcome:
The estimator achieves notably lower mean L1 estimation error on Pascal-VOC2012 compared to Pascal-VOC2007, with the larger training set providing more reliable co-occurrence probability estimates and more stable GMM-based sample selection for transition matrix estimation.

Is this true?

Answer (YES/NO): YES